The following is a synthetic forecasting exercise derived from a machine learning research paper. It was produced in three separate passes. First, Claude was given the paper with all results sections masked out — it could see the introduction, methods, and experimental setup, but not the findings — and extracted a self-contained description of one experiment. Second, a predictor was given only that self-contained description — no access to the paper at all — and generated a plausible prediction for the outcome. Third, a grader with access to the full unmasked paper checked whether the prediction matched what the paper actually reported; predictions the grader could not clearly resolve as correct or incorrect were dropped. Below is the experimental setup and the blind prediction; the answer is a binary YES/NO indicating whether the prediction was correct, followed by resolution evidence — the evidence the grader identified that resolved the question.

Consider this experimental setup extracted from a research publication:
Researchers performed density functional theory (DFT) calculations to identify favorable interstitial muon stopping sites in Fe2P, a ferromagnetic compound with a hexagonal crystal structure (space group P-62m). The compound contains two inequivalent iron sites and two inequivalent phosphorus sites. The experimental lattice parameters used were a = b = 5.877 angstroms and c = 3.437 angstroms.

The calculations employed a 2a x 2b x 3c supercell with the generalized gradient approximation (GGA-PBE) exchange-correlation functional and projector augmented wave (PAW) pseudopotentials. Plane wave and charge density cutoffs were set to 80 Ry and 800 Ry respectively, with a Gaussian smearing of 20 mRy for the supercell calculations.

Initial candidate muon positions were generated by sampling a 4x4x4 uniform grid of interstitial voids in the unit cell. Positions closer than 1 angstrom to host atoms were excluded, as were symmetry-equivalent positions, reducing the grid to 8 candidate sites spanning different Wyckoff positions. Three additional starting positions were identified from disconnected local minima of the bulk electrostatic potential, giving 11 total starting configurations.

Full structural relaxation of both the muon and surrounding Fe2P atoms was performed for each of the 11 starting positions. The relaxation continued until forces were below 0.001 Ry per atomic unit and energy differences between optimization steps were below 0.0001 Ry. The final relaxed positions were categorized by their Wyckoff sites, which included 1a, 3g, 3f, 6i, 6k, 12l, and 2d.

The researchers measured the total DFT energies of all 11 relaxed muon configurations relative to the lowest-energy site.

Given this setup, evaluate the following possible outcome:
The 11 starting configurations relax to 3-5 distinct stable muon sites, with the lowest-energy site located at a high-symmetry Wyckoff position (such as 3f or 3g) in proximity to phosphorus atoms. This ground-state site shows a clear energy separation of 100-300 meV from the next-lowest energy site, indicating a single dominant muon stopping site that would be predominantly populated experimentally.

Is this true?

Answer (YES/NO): NO